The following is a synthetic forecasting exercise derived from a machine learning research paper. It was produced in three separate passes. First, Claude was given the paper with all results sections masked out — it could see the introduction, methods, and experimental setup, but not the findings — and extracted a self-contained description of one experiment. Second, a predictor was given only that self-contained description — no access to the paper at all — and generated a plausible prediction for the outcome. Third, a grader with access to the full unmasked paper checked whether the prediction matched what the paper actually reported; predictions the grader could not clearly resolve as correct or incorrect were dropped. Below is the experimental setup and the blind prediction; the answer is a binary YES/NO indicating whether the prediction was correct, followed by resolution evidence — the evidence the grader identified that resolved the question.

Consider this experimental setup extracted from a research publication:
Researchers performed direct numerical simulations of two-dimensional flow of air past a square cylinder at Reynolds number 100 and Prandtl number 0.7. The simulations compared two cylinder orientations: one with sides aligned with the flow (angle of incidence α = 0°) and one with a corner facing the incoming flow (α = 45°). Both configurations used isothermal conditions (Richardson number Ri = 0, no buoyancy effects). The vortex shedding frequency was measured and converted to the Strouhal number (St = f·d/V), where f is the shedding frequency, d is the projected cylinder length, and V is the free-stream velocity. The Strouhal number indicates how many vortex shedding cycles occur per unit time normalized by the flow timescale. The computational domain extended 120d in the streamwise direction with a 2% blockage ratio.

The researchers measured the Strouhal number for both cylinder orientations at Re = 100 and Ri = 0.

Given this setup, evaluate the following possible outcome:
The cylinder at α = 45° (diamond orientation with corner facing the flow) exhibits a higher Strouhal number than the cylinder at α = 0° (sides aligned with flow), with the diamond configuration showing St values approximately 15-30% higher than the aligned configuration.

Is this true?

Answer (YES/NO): YES